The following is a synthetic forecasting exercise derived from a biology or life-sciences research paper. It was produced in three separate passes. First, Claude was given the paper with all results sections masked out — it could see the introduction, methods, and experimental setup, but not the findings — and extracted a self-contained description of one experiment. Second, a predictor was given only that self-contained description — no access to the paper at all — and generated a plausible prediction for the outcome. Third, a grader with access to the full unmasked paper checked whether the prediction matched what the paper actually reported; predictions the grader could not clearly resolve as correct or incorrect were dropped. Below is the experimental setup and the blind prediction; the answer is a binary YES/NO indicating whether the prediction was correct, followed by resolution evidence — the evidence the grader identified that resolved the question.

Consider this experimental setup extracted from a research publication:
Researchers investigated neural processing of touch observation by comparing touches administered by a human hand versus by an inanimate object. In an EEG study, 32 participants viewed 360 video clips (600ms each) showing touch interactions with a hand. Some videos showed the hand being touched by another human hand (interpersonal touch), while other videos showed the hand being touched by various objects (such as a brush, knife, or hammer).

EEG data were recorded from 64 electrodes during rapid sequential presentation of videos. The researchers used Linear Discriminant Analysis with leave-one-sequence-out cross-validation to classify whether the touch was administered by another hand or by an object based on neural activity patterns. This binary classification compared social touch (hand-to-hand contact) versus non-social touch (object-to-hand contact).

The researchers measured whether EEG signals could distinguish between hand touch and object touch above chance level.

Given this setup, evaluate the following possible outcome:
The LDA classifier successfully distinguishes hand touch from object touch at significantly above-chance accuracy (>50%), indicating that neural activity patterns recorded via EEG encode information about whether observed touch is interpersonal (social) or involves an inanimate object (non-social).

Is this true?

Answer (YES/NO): YES